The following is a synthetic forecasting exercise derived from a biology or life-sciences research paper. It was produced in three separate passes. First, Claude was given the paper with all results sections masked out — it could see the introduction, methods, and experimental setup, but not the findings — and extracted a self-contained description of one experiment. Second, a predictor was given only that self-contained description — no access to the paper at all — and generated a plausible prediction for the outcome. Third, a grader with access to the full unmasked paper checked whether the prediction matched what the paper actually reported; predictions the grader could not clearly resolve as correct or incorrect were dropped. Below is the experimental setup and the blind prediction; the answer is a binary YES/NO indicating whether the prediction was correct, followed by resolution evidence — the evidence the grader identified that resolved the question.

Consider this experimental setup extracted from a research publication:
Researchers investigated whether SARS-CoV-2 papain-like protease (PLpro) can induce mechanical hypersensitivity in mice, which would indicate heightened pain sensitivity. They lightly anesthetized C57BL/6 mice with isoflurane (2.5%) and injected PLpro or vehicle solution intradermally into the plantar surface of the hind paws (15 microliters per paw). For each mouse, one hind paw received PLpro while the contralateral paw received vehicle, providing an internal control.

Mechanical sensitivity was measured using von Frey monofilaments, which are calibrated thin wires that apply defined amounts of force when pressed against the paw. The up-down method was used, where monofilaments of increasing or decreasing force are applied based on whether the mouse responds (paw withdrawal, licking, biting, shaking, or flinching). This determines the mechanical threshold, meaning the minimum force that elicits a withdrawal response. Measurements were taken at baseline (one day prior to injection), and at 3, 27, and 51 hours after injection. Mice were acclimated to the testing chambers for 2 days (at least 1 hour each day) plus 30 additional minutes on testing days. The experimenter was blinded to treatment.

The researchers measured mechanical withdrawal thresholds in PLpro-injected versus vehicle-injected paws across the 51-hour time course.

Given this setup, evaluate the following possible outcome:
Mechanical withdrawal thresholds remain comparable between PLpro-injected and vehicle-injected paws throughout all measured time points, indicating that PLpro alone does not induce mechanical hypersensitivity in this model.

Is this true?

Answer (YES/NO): NO